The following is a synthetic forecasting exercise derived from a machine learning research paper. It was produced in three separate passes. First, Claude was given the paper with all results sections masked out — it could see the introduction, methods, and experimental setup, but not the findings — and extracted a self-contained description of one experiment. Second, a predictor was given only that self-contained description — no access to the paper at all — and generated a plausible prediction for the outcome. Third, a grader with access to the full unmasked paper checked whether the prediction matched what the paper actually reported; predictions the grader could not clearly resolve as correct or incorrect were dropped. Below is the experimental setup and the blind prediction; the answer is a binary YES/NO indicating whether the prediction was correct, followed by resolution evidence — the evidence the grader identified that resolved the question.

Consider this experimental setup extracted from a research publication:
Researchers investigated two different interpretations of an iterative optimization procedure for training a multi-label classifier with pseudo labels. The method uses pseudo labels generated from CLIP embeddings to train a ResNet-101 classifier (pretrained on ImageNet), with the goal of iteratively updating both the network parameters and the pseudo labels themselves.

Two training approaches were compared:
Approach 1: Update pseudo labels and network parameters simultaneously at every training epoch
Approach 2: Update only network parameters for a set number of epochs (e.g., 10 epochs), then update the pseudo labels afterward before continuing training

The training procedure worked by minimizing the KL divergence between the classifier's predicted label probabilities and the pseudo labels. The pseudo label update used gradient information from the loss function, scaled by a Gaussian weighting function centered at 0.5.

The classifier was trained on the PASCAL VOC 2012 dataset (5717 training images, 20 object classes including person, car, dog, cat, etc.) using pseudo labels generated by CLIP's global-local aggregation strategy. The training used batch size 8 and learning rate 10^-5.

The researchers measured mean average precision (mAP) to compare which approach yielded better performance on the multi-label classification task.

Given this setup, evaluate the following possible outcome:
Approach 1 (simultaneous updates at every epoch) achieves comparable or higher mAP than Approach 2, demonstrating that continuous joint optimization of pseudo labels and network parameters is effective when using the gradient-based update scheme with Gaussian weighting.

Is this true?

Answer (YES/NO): NO